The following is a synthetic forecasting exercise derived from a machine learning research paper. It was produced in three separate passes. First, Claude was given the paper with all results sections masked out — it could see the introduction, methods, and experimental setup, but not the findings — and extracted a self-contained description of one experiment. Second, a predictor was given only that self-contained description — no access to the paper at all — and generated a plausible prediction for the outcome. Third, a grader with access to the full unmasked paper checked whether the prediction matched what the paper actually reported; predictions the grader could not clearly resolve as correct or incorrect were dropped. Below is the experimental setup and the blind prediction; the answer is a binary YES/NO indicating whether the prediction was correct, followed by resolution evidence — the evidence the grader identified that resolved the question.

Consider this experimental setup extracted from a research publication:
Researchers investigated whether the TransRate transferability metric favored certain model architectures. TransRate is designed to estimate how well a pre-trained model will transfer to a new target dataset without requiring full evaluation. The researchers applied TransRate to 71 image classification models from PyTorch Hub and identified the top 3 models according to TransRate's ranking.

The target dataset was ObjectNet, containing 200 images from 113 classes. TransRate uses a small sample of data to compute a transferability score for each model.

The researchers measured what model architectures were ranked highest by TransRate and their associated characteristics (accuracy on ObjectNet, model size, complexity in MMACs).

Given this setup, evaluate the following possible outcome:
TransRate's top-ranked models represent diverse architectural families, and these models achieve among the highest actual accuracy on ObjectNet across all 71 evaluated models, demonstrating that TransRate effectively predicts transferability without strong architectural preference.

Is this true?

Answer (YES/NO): NO